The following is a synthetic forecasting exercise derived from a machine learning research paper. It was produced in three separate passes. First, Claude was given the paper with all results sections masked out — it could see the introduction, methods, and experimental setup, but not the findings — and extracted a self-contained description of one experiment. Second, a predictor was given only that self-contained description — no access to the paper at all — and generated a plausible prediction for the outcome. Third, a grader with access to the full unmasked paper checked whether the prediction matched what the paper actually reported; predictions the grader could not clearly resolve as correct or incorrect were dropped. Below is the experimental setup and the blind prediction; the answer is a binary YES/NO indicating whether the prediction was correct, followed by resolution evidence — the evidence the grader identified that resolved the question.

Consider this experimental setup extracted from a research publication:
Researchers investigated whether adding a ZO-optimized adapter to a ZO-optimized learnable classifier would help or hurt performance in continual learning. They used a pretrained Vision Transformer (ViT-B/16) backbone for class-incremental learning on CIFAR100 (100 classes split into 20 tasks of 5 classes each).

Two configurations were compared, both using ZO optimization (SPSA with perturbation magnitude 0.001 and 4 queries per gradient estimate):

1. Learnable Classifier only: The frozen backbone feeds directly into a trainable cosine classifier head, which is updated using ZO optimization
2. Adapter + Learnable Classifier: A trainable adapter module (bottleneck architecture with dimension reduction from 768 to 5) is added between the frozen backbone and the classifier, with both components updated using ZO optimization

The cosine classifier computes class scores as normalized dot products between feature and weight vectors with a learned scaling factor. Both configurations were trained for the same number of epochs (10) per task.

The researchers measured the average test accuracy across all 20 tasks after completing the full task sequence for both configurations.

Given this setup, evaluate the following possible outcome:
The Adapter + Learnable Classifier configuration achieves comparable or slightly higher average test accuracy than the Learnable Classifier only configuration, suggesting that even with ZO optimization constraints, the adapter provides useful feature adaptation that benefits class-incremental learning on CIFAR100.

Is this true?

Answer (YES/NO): NO